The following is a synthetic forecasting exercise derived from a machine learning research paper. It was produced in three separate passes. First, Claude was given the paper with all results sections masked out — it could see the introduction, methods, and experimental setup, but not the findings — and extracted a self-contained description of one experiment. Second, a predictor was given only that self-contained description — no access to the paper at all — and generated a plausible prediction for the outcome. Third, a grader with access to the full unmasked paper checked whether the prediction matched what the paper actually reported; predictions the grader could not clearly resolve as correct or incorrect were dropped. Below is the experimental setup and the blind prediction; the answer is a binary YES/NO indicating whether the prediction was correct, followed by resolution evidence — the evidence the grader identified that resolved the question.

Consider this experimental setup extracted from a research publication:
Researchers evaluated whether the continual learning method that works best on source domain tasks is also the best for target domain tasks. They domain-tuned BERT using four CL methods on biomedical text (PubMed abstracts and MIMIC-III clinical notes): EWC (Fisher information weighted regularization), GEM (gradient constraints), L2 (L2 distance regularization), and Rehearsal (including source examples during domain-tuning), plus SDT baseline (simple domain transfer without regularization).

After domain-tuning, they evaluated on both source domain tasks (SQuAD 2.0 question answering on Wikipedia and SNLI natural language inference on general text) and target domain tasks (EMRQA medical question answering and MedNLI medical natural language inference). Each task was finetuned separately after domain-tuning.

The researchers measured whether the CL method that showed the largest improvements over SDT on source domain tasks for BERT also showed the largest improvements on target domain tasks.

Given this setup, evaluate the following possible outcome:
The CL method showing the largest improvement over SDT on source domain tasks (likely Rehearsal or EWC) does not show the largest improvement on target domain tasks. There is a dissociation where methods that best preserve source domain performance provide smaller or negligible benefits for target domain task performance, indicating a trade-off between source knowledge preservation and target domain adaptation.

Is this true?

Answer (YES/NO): YES